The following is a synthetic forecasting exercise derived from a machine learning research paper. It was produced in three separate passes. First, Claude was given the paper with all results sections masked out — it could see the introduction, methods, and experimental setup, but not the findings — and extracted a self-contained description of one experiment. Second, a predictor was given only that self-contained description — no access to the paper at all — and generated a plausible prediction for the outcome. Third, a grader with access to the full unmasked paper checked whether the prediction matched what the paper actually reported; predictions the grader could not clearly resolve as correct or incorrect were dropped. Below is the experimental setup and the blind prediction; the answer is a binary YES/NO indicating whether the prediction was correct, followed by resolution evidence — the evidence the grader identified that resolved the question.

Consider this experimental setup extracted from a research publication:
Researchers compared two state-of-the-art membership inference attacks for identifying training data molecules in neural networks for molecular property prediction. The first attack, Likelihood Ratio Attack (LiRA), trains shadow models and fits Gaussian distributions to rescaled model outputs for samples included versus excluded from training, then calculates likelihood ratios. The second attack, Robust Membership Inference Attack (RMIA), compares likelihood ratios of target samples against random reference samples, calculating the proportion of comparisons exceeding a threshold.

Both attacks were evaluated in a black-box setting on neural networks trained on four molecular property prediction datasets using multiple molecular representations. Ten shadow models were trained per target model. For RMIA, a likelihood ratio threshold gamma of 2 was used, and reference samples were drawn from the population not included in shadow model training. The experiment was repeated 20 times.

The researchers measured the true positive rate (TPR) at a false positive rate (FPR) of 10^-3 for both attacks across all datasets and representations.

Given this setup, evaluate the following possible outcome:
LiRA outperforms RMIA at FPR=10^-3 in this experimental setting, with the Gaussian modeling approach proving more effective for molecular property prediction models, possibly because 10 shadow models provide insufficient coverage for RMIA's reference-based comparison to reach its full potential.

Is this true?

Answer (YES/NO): NO